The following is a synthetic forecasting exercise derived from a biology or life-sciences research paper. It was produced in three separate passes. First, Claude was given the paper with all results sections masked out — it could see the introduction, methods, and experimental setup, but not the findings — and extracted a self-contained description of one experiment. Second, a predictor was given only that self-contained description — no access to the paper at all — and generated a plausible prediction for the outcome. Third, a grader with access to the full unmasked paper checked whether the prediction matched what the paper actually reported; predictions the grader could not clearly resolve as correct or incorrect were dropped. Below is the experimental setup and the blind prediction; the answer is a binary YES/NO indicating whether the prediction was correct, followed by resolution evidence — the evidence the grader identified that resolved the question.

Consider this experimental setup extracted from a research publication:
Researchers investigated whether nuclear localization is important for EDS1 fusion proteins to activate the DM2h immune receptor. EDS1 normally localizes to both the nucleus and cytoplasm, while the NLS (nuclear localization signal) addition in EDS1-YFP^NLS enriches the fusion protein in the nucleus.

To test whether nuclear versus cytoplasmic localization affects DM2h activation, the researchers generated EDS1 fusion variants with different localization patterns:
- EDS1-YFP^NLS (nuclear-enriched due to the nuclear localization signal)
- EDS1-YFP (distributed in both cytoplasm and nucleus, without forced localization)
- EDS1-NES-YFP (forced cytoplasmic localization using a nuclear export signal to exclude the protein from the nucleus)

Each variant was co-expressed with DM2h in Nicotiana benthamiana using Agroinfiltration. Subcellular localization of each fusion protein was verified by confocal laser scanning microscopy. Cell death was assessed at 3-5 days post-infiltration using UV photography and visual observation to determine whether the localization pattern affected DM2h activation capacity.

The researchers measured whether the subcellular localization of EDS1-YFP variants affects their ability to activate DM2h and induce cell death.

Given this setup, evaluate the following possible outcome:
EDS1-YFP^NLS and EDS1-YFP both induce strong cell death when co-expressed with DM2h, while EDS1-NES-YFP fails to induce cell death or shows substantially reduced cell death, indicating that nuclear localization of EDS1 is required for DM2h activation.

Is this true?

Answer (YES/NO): NO